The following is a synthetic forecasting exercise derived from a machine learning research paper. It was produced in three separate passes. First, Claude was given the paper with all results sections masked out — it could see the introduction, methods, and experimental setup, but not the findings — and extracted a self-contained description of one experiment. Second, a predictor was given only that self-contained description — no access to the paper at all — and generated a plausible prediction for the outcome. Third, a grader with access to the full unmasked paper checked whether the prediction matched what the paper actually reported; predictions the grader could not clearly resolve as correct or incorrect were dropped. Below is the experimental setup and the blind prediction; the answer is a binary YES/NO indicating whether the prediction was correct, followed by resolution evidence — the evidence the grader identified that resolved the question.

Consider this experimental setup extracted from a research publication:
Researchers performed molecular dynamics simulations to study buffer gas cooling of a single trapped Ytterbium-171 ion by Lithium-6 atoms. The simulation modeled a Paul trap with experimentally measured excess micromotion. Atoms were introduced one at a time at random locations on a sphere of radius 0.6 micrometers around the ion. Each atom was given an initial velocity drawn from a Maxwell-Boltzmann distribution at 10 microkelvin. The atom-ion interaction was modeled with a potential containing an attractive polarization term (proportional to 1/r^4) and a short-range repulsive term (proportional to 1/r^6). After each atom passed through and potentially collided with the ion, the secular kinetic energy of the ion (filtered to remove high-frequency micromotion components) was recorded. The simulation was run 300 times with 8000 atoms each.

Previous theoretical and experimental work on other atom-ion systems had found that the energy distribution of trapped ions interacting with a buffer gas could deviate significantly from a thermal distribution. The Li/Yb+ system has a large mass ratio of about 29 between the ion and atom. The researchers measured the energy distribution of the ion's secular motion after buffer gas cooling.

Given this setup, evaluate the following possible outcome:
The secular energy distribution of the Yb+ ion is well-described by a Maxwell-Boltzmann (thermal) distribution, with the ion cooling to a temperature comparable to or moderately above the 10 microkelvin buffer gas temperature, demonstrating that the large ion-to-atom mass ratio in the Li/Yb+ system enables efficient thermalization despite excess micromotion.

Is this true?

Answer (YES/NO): YES